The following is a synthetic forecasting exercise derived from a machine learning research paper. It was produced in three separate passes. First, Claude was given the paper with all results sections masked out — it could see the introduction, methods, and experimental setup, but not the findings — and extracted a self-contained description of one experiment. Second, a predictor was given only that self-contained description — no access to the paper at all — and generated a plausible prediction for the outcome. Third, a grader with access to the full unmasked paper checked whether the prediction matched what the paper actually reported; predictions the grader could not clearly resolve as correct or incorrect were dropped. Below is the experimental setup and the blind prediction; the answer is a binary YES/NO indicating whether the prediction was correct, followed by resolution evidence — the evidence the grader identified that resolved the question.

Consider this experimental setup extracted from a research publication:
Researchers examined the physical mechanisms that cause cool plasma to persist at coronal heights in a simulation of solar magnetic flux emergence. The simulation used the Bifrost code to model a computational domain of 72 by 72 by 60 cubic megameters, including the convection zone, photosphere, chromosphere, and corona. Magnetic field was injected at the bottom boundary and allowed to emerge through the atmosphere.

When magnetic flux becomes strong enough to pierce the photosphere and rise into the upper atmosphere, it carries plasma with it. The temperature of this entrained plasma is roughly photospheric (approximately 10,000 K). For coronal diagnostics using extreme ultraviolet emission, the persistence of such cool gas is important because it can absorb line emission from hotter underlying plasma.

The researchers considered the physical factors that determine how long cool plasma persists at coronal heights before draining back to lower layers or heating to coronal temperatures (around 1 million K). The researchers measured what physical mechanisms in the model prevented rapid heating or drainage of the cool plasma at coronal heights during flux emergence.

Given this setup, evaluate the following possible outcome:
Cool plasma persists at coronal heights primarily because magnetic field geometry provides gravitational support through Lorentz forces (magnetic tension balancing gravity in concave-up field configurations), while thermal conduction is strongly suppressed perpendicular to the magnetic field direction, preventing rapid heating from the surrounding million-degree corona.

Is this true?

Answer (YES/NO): NO